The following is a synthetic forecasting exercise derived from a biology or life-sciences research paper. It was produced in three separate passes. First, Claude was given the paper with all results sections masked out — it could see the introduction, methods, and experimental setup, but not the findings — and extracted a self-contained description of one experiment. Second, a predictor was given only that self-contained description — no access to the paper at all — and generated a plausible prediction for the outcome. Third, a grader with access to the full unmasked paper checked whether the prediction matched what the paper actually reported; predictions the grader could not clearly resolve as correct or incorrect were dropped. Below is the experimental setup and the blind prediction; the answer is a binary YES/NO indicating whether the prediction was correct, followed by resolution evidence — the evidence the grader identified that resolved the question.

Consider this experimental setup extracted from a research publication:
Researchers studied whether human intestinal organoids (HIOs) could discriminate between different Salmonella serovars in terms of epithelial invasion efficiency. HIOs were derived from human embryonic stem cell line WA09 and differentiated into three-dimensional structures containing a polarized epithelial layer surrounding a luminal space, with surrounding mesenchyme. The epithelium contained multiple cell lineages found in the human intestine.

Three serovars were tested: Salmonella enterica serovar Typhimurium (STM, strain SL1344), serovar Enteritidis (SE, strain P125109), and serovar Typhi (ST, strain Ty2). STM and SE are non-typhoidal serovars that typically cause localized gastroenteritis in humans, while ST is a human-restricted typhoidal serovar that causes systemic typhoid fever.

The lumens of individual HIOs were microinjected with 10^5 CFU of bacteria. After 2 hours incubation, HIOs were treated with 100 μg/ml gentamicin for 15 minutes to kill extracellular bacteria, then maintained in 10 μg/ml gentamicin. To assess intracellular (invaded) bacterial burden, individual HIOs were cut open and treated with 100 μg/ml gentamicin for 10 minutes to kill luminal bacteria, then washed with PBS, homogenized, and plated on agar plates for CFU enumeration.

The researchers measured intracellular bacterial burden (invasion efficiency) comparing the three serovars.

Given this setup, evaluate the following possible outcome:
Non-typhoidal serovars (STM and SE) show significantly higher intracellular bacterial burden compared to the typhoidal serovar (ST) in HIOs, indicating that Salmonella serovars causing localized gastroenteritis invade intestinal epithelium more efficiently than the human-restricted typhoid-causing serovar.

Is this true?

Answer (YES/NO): NO